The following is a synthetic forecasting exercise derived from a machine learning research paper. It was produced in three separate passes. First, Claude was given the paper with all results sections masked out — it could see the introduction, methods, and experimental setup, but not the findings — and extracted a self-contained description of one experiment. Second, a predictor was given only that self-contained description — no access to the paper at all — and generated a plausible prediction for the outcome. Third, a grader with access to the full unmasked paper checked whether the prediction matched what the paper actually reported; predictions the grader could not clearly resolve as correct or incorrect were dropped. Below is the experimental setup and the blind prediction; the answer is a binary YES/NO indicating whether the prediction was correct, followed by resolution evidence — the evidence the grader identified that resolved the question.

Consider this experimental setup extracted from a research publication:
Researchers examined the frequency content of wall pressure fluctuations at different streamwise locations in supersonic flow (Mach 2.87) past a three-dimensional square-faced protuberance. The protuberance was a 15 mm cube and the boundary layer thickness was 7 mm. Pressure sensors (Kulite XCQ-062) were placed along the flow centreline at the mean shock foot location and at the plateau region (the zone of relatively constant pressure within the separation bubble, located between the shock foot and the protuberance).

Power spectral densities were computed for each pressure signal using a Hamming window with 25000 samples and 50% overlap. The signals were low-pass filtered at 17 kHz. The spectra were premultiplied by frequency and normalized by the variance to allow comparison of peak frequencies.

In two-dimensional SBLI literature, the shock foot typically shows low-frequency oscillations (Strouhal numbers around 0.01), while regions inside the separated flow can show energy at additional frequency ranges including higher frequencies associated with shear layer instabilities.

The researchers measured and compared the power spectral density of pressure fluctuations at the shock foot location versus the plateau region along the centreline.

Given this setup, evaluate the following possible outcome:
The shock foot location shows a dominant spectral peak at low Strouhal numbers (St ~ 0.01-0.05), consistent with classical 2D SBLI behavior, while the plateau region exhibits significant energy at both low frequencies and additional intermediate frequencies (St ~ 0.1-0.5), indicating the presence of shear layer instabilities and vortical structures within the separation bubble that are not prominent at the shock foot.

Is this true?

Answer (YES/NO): NO